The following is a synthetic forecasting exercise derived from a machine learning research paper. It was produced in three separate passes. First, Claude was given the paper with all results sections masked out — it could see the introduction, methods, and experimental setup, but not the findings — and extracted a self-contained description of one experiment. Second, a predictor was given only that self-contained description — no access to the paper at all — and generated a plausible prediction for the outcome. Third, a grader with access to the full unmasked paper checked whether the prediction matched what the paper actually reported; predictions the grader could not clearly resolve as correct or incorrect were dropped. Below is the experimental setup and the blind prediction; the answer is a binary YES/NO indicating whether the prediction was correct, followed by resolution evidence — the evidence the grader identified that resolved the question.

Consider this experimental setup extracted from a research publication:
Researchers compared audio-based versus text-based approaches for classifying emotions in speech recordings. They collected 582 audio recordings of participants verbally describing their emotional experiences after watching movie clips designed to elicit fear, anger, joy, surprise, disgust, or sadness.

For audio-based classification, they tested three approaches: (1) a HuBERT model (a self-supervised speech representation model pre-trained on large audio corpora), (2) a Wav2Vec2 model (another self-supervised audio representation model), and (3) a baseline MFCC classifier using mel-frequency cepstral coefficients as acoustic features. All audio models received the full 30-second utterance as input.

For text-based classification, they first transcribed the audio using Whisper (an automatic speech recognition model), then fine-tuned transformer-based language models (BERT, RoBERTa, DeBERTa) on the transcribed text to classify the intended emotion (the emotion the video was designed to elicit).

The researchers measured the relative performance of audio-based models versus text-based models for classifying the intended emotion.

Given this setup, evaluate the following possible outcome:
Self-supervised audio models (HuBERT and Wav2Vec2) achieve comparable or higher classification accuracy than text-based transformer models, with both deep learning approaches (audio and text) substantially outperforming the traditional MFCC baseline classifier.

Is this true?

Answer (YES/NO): NO